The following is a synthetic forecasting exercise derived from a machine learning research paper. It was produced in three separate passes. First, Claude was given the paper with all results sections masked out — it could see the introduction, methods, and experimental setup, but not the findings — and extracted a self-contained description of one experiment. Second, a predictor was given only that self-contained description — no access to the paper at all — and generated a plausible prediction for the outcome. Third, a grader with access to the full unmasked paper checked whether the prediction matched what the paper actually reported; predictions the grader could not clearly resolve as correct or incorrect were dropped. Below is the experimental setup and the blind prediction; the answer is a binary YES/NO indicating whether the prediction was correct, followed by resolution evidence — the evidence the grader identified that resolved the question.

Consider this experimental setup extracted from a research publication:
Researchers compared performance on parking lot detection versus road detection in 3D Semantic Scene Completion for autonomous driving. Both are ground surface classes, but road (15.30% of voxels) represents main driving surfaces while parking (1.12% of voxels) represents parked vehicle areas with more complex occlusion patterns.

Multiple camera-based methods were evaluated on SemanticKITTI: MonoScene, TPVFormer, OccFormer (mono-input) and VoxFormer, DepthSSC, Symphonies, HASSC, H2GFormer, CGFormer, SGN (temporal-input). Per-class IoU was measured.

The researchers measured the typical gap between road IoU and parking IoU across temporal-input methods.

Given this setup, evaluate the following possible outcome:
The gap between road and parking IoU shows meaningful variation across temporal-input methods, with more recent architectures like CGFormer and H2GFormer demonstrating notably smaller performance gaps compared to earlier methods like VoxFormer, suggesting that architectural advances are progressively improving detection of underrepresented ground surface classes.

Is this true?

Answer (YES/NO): NO